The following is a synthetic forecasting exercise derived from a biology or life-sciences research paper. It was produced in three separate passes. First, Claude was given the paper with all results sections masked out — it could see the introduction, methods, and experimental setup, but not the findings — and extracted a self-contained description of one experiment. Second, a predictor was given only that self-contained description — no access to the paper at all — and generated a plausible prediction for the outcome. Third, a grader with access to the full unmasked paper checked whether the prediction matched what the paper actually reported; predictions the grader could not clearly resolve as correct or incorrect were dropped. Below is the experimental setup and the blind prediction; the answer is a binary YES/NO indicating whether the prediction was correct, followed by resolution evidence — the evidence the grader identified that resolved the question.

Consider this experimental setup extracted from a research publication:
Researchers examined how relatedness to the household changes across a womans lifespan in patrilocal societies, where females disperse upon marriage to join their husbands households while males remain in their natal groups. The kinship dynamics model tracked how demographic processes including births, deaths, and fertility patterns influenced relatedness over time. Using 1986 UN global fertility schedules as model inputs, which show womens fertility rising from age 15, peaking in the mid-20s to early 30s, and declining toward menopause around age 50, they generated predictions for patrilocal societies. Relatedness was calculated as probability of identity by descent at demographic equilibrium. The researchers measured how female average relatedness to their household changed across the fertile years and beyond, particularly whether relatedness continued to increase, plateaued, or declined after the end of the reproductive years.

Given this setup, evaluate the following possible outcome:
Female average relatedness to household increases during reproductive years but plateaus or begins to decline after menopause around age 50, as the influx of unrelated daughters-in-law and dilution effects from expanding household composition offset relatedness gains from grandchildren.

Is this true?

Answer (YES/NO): NO